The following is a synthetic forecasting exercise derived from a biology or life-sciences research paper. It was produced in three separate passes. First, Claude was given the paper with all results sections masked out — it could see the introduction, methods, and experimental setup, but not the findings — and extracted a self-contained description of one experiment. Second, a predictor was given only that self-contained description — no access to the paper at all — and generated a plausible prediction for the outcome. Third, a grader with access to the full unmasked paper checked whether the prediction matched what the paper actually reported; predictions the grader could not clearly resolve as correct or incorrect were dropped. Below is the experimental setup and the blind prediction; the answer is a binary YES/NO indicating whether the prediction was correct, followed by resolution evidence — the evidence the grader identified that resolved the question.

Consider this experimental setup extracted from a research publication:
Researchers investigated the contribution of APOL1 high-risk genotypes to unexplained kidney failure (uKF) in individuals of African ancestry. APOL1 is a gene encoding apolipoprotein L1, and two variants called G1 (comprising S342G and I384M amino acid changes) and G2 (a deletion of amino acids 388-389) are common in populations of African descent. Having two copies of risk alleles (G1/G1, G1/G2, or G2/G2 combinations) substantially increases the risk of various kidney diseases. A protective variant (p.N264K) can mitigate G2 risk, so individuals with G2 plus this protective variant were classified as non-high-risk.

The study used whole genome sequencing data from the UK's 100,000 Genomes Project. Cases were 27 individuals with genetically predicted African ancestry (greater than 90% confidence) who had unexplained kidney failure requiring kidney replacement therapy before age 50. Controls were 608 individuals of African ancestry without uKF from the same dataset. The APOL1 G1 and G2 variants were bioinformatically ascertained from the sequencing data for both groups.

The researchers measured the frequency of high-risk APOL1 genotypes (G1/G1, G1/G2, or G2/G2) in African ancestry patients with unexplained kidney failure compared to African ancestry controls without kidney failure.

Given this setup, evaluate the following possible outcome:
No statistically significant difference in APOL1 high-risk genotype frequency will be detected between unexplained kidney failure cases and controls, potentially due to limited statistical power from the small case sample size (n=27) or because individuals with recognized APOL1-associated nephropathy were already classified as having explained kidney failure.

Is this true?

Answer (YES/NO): NO